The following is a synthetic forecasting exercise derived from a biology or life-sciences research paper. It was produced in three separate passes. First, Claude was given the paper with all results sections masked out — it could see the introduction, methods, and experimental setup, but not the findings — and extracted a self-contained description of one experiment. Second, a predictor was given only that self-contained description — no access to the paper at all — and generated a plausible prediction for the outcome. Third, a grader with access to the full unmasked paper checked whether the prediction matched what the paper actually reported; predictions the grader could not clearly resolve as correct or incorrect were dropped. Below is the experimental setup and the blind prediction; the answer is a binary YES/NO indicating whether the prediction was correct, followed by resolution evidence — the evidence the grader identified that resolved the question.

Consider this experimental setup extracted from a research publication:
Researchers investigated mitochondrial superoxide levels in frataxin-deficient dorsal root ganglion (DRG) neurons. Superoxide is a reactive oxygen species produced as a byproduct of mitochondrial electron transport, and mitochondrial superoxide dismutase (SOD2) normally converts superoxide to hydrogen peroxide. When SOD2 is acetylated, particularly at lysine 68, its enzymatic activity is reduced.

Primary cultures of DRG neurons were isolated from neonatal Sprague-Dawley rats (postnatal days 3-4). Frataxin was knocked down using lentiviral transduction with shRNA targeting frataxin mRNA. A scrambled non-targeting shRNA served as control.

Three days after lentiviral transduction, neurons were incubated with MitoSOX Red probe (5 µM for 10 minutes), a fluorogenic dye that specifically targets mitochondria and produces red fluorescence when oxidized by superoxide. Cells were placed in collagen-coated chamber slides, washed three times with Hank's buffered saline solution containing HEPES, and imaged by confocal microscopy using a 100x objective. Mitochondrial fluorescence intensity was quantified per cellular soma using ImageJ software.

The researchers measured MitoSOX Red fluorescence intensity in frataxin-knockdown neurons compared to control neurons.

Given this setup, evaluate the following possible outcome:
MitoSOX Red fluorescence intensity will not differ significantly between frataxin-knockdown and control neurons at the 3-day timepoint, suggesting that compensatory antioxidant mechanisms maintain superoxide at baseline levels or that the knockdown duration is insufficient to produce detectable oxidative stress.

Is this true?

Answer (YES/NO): NO